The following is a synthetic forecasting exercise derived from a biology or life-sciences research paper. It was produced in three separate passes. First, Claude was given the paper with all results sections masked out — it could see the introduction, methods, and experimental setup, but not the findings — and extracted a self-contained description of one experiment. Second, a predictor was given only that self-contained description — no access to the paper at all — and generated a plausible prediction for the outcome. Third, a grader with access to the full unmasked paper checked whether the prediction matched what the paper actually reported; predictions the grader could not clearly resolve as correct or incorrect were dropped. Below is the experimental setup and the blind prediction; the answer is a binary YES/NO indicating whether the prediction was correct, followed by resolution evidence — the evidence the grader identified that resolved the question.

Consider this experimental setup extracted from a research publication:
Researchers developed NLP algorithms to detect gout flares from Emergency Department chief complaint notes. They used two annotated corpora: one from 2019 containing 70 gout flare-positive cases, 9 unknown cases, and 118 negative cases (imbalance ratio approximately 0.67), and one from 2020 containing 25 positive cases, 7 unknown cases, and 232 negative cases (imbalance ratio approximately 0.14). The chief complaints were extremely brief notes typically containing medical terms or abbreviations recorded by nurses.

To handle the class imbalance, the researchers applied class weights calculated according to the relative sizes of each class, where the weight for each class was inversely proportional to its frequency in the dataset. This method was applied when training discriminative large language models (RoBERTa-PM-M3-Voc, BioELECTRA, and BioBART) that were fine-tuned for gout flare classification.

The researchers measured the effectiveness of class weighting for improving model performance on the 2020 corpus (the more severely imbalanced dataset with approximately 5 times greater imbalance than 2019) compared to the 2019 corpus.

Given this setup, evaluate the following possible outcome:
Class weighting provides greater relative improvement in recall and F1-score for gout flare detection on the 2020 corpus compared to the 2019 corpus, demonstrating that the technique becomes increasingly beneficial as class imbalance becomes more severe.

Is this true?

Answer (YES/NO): NO